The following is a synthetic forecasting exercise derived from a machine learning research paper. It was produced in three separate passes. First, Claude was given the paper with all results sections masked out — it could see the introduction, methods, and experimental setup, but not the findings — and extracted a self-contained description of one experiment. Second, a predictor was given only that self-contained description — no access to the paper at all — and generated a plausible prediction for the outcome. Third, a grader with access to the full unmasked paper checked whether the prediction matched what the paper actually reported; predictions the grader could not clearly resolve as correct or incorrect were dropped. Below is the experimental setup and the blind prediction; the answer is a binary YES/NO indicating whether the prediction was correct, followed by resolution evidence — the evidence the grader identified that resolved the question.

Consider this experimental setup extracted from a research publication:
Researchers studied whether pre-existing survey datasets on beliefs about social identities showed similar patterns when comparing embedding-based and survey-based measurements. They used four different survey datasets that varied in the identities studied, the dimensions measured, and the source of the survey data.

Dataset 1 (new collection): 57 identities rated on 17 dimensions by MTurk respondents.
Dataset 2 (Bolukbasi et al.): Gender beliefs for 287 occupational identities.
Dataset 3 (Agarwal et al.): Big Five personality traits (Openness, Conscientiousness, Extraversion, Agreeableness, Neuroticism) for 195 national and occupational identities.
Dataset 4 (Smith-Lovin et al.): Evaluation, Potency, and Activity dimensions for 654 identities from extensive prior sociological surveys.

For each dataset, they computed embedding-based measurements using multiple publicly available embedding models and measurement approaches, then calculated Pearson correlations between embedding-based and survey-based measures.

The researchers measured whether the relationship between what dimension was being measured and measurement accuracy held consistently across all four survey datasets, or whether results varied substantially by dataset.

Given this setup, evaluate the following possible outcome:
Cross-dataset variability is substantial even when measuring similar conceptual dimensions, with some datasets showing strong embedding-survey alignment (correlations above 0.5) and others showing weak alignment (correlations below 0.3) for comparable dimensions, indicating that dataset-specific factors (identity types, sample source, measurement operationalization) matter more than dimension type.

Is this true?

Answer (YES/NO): NO